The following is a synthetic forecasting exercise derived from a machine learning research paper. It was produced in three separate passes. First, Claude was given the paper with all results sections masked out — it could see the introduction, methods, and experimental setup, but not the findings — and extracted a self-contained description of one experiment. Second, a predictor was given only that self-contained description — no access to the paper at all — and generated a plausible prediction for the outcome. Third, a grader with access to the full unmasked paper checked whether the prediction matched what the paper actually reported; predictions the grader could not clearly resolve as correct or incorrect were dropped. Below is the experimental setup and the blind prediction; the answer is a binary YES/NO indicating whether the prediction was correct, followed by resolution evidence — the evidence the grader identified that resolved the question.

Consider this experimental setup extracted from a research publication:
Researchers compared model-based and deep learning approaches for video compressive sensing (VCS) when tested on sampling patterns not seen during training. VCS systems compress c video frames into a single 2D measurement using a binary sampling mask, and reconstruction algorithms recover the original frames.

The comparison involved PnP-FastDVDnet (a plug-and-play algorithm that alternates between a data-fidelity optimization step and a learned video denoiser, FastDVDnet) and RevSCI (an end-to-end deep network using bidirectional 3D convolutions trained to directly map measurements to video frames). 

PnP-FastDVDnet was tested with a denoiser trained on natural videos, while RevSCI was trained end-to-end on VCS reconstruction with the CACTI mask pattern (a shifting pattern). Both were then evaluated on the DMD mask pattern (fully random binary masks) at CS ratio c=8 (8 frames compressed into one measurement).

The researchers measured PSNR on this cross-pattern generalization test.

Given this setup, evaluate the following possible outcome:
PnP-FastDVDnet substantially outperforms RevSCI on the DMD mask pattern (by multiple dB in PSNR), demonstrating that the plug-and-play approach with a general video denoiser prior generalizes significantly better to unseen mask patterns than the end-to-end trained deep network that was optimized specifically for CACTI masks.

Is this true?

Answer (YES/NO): YES